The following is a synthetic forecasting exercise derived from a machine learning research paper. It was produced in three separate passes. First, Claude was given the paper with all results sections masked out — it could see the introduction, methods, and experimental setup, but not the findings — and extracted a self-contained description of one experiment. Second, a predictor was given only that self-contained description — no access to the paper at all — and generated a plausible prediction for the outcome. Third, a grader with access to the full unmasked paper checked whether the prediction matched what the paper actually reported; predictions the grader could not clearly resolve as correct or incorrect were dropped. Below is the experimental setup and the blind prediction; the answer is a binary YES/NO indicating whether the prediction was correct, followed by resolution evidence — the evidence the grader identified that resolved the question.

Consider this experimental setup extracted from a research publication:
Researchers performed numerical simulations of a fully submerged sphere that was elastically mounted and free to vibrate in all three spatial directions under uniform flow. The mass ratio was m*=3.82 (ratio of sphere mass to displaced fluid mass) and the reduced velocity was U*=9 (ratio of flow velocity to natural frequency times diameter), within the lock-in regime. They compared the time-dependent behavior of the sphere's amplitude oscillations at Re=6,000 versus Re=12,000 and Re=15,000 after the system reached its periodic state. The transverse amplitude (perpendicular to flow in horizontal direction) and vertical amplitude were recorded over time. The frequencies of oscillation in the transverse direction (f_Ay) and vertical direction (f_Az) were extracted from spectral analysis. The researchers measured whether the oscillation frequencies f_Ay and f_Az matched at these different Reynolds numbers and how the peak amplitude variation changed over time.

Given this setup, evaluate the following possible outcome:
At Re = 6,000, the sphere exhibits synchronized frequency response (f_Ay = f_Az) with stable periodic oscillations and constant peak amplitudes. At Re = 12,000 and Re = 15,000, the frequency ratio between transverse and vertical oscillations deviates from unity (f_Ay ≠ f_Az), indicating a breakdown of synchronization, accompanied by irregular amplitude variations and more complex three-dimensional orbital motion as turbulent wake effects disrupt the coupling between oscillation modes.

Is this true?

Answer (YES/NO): NO